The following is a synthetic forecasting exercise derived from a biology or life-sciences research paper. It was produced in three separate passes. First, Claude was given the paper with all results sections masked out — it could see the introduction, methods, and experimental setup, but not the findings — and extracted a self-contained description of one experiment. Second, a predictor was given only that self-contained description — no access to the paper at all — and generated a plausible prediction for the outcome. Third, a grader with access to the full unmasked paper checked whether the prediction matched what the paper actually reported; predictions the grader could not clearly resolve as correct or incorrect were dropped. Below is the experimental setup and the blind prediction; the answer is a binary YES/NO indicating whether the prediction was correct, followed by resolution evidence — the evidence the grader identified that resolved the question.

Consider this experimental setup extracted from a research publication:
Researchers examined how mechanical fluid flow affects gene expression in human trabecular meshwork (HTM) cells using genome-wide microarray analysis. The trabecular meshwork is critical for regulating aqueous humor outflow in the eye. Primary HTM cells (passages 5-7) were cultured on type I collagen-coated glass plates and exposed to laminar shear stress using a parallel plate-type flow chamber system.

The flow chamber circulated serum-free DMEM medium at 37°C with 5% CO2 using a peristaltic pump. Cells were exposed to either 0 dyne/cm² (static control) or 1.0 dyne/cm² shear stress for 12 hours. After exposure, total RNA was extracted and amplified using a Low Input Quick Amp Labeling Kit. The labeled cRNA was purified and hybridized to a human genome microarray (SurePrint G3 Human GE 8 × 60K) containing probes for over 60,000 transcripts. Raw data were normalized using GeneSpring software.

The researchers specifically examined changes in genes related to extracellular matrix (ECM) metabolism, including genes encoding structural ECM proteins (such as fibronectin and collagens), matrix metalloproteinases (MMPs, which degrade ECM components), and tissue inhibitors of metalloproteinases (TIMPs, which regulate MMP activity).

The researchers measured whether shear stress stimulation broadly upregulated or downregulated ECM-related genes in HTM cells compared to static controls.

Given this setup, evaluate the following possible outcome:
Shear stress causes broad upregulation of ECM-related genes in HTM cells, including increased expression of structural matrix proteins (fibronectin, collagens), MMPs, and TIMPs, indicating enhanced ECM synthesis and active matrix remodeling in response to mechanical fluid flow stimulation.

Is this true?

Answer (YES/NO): NO